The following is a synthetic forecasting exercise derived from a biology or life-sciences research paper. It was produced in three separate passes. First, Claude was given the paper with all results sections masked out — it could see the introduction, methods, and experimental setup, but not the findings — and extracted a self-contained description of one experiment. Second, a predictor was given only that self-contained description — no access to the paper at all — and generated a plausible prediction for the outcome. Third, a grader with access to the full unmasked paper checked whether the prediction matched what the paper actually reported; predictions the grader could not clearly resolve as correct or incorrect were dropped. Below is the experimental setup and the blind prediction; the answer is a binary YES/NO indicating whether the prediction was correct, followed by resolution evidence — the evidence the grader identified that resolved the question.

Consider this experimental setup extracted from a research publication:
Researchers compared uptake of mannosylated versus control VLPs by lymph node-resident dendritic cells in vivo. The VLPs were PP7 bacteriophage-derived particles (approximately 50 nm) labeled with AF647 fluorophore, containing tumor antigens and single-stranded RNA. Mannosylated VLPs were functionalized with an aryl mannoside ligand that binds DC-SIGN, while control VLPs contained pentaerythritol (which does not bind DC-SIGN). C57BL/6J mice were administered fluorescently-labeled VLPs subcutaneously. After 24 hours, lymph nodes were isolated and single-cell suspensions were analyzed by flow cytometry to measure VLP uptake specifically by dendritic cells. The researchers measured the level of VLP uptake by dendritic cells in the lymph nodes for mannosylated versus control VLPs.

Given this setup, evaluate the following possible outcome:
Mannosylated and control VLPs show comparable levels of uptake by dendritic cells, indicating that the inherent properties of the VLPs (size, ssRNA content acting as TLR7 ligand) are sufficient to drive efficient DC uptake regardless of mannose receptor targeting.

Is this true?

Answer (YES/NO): NO